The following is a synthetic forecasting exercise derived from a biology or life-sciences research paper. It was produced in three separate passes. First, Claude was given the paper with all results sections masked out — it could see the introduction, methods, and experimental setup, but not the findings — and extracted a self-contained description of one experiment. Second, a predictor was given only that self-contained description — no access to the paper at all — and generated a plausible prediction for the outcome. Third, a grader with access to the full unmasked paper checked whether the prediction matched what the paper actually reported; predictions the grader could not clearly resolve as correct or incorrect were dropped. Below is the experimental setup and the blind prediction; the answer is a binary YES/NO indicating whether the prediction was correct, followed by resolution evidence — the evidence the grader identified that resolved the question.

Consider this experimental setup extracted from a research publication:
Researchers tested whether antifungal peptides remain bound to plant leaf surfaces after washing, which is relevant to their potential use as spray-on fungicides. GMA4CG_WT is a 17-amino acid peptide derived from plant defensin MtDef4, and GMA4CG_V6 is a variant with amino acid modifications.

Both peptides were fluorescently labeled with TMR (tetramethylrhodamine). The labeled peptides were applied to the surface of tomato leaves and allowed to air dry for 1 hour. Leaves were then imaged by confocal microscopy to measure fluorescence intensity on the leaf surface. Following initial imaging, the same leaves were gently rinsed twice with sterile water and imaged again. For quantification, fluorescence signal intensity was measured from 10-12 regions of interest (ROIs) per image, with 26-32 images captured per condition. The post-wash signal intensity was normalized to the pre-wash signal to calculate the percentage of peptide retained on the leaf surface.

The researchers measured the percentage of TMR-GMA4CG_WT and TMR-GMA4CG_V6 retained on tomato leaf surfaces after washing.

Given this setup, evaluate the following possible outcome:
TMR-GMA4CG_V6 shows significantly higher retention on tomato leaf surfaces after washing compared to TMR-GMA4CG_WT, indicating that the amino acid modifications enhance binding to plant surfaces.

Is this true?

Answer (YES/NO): YES